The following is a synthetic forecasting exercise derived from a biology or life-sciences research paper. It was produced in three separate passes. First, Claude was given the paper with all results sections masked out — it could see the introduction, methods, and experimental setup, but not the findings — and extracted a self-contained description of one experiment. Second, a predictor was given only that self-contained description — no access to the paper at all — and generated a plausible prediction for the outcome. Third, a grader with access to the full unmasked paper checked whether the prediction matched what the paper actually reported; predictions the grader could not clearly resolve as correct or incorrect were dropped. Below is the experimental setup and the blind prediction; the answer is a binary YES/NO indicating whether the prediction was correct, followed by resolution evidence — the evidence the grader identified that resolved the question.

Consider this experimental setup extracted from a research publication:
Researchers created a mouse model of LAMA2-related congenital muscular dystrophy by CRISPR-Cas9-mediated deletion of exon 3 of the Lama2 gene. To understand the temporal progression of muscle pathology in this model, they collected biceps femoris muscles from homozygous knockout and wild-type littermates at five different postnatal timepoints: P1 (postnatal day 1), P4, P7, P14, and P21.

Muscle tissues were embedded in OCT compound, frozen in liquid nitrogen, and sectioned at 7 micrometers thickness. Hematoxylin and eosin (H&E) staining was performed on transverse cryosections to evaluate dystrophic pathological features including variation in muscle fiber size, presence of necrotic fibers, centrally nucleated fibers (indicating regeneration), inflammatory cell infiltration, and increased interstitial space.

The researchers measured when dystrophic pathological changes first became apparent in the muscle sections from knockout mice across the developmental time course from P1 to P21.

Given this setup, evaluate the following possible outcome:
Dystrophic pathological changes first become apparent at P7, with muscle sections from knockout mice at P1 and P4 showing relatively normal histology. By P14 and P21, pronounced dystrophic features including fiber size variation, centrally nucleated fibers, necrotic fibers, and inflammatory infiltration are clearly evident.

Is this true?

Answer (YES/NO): YES